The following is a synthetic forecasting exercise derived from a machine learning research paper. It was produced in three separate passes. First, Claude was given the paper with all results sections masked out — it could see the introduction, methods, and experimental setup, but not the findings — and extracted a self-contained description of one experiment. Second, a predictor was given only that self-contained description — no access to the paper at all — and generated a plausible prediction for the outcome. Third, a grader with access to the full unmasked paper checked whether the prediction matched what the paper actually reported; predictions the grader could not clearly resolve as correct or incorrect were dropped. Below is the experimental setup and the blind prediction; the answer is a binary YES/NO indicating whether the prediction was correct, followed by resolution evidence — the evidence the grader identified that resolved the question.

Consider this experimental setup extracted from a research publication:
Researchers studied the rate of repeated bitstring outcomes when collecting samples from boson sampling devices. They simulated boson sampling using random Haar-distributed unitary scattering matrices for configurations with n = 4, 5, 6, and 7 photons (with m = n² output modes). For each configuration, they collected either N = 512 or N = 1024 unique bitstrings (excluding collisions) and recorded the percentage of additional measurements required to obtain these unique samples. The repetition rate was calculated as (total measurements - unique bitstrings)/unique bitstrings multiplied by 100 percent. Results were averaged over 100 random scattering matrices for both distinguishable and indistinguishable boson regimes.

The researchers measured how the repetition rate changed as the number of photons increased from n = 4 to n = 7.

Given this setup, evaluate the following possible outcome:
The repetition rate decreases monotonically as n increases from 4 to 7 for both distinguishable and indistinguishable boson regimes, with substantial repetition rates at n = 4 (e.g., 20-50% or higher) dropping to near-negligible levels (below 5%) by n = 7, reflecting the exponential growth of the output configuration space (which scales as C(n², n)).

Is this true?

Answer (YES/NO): YES